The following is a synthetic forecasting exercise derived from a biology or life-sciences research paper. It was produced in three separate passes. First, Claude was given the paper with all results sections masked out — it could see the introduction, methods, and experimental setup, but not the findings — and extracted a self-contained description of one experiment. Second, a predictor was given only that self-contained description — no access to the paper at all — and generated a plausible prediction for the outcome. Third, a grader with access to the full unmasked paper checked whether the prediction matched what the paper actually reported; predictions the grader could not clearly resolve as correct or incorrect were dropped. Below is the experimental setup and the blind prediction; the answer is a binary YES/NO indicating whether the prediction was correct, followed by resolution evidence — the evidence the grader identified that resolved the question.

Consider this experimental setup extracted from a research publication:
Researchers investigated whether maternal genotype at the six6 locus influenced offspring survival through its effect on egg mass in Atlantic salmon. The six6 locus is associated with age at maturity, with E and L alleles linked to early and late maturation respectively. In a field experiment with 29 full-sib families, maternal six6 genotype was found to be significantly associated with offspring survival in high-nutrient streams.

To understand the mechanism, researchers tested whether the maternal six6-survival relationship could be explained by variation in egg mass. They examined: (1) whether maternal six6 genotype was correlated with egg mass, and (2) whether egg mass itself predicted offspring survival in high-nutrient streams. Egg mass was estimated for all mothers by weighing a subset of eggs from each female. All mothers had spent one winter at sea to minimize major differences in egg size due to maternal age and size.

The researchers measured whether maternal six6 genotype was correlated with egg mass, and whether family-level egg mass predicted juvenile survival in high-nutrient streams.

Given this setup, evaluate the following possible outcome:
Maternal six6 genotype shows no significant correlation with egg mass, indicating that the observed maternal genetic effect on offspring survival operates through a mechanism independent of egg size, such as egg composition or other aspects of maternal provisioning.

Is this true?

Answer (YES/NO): YES